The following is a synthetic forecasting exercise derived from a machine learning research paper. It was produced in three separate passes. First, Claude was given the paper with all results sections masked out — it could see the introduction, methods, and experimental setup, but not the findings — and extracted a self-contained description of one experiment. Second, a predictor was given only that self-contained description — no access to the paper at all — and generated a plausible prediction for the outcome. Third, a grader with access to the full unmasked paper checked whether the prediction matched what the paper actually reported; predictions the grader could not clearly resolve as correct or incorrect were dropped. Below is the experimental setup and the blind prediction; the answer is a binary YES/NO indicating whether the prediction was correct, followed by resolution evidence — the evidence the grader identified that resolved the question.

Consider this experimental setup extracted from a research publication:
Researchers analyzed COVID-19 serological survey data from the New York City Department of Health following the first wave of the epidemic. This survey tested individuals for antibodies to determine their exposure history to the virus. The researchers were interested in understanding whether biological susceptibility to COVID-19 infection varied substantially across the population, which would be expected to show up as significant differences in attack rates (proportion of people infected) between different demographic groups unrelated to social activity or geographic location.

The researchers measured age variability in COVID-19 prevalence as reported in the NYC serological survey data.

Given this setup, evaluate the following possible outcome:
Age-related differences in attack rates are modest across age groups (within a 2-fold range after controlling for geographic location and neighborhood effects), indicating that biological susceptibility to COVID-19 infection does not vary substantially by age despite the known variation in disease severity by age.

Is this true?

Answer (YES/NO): YES